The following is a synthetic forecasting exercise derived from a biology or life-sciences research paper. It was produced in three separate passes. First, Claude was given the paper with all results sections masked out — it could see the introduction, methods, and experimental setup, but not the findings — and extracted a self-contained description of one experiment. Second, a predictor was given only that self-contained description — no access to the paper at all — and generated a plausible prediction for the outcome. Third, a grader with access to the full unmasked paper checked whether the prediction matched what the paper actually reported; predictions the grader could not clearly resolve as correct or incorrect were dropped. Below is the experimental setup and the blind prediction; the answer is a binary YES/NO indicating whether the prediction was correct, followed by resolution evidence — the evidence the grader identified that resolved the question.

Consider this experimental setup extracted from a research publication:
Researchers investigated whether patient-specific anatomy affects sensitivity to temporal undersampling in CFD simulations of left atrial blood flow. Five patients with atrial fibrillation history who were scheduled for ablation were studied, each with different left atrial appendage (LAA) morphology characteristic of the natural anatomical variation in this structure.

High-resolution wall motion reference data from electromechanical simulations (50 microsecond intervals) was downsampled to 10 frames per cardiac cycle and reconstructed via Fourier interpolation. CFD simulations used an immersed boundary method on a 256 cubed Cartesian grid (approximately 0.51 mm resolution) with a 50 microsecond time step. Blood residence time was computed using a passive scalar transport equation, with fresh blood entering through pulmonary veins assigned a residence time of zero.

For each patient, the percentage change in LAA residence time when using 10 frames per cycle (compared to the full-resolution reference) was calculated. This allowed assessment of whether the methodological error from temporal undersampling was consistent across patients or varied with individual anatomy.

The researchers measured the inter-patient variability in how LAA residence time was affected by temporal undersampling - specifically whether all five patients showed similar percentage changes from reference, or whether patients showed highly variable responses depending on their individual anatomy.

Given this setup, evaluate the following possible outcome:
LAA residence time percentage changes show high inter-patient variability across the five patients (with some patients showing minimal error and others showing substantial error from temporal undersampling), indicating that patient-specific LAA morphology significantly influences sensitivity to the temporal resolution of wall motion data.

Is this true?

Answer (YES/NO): YES